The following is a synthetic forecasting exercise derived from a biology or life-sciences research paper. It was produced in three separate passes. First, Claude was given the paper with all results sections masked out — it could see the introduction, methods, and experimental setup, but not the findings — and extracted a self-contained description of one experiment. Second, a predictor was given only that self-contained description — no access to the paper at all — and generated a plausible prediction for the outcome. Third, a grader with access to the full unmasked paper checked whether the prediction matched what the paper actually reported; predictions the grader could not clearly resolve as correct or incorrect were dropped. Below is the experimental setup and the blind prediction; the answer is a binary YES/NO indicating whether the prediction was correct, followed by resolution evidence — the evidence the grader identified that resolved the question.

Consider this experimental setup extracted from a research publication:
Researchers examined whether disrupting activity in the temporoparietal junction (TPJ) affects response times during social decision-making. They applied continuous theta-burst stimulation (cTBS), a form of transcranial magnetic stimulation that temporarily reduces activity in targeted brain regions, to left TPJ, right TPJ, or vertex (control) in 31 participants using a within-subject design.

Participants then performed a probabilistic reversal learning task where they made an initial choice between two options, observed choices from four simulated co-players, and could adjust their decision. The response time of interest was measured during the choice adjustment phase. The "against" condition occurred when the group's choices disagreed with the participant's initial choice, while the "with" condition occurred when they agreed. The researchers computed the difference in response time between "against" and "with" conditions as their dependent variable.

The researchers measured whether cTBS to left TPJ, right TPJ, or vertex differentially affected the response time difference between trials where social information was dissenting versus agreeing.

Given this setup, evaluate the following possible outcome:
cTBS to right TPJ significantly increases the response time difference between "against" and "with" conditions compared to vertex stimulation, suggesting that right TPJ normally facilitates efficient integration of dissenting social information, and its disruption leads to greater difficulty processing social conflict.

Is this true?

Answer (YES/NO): NO